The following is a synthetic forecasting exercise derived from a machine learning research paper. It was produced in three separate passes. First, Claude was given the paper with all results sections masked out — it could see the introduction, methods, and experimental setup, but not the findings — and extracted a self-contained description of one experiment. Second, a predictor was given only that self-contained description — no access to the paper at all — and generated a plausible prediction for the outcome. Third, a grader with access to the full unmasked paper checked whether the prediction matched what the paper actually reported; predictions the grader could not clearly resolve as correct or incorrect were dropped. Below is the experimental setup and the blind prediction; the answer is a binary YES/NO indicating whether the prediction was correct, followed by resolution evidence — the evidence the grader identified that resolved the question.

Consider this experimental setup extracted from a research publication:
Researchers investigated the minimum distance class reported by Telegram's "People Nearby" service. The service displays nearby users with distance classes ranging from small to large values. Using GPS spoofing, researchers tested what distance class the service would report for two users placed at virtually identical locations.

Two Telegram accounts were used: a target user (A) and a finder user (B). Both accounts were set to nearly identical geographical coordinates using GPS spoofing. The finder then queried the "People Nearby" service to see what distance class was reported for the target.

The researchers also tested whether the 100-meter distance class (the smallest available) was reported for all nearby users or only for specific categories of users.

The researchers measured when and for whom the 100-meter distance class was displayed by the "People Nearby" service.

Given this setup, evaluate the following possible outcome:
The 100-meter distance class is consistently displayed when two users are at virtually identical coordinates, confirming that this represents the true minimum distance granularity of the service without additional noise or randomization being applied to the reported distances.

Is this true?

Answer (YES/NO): NO